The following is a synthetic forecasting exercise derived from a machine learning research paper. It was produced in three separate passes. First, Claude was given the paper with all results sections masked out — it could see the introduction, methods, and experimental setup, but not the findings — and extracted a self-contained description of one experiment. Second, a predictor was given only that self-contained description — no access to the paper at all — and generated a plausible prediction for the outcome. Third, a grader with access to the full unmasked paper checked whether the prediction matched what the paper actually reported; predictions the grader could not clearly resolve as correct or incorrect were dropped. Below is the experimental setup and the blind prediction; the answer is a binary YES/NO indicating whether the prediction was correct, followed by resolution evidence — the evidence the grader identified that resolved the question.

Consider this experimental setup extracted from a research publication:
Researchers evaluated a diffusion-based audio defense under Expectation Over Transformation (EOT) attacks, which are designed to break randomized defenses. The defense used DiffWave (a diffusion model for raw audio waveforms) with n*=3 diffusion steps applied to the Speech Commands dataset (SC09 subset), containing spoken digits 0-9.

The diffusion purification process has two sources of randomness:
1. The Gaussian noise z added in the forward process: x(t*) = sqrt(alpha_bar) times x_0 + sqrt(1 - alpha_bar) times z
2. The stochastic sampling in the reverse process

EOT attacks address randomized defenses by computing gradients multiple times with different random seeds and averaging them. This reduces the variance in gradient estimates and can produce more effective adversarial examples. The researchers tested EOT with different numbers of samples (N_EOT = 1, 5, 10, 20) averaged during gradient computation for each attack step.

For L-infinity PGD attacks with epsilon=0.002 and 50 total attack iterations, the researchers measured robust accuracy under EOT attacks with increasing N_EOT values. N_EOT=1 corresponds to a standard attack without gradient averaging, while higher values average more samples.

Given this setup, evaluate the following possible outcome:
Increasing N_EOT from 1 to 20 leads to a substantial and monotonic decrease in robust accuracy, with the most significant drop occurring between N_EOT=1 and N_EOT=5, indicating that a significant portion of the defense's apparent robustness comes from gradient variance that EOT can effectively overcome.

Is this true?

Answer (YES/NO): NO